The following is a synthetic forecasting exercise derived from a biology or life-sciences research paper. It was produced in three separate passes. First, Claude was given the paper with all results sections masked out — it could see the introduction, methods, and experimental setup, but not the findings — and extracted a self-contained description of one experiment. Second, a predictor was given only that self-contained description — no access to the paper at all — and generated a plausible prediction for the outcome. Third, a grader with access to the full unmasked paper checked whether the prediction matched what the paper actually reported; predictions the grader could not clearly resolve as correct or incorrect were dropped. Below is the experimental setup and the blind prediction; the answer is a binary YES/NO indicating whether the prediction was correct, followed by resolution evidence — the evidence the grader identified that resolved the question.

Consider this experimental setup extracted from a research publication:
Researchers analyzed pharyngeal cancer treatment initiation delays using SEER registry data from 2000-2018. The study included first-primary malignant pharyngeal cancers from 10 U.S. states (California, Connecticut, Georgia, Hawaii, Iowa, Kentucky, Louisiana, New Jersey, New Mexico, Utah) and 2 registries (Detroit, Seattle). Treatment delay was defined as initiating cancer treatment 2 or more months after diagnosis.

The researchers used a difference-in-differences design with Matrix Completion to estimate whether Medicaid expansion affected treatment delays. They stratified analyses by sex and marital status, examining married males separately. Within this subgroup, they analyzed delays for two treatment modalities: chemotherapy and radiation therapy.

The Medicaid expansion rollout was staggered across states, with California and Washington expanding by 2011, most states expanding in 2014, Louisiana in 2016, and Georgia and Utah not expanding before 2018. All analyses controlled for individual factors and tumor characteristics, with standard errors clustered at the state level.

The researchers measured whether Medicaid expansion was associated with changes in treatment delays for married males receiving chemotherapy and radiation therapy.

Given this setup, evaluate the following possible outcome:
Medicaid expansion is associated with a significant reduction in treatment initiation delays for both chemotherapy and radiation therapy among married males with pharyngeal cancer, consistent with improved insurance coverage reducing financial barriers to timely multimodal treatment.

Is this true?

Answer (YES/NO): YES